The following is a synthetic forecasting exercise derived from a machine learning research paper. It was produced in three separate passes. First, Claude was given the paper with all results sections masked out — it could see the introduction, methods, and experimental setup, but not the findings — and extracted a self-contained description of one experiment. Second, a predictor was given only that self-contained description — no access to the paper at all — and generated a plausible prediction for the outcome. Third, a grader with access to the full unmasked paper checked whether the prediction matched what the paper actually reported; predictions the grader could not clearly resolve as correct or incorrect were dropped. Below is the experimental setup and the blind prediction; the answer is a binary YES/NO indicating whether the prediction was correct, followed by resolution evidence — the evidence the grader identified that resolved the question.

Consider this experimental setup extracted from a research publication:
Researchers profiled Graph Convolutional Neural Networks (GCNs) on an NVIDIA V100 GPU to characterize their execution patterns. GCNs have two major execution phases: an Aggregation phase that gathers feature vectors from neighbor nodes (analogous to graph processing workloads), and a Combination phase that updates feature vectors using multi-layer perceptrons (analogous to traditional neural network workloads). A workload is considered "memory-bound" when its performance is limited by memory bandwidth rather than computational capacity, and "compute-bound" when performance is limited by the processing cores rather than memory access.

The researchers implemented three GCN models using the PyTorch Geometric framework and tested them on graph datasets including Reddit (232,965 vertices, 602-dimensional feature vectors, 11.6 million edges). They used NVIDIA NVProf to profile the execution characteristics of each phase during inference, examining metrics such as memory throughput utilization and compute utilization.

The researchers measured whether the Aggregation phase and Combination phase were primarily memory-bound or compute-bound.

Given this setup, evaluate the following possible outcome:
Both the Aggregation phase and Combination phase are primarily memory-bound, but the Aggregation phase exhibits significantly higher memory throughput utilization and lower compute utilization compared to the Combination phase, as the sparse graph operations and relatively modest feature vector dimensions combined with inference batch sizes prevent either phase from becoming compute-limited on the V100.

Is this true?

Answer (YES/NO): NO